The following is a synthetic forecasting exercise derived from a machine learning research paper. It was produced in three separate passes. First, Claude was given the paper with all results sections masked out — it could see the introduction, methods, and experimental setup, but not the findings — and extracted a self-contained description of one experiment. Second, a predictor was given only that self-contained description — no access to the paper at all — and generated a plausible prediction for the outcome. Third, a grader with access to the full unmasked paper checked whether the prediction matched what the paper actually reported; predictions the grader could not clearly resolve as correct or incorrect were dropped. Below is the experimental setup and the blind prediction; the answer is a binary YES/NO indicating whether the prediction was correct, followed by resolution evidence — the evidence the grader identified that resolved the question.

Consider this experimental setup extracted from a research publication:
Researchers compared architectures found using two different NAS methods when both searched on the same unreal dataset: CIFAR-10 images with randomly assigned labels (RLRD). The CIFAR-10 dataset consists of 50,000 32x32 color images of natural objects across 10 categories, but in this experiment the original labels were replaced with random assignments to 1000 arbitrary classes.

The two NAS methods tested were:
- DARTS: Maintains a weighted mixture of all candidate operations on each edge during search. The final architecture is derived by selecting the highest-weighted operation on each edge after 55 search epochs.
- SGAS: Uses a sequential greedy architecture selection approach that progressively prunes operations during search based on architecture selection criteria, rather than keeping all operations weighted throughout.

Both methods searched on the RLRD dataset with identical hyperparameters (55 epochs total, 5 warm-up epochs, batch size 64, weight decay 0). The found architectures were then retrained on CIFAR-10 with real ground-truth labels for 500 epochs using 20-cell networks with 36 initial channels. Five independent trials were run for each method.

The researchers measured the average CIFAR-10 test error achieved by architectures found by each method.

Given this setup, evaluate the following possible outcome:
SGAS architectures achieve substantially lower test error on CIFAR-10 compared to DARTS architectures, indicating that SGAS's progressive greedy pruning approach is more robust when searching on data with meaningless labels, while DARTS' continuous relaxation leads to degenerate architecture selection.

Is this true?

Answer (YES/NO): NO